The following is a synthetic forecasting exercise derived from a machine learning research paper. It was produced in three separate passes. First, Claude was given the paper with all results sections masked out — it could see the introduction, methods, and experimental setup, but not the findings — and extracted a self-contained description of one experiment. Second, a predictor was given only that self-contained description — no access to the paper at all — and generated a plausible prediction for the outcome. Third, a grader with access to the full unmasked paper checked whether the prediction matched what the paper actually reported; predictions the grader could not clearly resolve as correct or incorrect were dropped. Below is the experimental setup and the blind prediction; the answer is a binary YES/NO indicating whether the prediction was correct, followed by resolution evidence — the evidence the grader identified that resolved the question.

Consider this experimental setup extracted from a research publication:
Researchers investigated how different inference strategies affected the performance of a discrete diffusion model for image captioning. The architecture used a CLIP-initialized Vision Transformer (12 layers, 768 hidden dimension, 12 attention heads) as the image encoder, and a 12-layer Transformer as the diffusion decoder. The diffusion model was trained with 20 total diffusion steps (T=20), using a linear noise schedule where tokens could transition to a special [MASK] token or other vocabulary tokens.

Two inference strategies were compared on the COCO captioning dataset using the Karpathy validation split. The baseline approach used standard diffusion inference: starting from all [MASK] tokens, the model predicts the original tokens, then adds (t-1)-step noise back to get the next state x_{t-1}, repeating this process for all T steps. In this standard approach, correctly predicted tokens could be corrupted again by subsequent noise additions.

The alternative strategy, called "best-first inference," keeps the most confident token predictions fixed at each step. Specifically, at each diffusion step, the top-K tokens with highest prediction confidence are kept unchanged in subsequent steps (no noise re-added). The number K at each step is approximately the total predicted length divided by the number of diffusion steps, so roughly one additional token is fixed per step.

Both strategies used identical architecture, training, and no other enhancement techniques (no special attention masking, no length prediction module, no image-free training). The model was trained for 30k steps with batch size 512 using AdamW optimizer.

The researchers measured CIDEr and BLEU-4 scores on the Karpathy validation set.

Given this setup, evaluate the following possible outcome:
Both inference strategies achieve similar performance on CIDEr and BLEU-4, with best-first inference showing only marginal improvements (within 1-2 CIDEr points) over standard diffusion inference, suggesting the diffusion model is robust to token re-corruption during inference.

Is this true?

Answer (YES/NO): NO